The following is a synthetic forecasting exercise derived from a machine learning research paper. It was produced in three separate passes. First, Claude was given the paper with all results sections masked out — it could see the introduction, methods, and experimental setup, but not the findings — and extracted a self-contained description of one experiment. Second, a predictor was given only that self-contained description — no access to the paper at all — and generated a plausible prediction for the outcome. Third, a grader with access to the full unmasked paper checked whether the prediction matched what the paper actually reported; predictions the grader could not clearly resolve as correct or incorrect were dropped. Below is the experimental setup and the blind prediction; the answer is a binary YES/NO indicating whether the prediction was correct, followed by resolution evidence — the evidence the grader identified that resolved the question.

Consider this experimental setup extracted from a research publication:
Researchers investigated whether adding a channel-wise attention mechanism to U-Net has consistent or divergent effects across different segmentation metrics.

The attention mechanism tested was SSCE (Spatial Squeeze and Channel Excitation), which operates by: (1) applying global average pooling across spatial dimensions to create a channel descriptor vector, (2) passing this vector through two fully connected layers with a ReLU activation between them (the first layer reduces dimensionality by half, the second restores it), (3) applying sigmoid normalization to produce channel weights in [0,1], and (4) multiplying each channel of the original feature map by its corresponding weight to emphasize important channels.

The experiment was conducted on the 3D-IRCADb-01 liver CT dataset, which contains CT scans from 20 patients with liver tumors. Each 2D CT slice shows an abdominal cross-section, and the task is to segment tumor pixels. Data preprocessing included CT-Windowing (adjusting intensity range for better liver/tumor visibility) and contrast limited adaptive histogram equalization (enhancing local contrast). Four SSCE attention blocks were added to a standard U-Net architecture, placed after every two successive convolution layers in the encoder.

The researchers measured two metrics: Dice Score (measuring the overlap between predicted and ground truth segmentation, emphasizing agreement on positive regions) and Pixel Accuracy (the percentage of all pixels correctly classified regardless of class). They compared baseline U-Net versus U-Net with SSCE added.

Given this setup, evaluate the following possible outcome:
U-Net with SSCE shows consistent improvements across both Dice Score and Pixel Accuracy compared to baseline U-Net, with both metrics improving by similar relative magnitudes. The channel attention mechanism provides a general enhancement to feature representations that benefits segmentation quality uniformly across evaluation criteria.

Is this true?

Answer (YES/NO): NO